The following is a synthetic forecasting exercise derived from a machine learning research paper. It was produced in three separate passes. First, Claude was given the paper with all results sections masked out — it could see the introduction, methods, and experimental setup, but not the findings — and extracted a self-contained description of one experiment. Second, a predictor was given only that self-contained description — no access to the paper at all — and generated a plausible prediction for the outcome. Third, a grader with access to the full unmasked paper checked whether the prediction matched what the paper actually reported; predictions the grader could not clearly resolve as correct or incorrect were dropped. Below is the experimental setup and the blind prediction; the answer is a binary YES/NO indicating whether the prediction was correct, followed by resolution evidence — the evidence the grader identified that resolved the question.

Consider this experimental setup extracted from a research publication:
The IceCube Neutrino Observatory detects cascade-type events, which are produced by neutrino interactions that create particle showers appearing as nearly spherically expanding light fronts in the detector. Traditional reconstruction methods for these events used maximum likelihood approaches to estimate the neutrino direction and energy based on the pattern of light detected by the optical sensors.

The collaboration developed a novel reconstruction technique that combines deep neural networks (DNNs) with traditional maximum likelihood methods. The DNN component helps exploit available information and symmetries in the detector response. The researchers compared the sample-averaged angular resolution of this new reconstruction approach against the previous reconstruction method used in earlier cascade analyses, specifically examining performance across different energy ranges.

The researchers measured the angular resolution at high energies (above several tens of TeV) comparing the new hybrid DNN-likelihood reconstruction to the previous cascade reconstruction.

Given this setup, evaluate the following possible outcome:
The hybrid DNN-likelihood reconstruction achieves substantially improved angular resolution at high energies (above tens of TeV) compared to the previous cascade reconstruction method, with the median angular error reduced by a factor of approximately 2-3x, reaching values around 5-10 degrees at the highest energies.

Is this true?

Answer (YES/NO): NO